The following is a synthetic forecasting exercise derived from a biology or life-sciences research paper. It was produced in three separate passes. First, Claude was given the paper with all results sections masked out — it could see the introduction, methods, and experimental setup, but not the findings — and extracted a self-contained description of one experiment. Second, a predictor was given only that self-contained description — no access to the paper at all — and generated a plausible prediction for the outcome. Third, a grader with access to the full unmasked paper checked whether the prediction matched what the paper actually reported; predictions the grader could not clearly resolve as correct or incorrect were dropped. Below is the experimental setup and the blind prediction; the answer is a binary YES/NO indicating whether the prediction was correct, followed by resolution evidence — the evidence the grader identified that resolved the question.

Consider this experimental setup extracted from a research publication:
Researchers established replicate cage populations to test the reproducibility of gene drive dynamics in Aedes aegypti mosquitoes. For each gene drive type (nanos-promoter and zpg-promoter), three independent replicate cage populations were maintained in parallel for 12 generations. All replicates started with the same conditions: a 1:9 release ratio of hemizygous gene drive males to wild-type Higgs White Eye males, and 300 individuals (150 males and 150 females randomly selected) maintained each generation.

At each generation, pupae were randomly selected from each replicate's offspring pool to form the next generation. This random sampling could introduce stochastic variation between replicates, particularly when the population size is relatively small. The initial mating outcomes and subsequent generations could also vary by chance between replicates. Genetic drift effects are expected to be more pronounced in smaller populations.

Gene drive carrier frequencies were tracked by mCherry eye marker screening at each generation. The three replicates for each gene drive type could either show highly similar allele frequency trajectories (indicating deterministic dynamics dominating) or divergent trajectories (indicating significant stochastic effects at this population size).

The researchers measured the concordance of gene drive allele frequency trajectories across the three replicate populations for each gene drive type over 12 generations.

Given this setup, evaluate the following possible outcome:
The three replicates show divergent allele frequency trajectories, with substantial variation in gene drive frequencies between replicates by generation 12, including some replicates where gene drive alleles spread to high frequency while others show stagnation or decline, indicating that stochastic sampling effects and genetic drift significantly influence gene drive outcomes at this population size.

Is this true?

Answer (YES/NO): NO